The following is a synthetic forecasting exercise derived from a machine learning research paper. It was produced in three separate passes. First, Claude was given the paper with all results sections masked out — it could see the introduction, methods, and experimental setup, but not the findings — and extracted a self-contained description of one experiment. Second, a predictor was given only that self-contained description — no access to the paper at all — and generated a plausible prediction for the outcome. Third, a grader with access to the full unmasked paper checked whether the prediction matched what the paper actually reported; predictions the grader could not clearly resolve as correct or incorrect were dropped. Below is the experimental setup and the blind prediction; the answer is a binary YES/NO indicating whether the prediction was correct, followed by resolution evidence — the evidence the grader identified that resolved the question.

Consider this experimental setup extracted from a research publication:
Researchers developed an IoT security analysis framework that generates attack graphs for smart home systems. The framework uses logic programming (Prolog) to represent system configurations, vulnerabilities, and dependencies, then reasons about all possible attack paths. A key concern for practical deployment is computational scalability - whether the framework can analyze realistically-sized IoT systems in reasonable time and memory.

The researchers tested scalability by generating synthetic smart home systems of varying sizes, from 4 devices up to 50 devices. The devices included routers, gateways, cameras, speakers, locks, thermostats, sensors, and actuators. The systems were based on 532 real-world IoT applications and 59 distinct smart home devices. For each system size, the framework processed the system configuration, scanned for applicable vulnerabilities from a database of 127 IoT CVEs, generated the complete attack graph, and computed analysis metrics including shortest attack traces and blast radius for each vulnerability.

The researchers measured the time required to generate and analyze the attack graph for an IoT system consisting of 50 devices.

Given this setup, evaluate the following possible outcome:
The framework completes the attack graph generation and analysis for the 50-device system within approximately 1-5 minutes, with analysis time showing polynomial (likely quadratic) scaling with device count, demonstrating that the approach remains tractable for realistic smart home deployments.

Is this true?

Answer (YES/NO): NO